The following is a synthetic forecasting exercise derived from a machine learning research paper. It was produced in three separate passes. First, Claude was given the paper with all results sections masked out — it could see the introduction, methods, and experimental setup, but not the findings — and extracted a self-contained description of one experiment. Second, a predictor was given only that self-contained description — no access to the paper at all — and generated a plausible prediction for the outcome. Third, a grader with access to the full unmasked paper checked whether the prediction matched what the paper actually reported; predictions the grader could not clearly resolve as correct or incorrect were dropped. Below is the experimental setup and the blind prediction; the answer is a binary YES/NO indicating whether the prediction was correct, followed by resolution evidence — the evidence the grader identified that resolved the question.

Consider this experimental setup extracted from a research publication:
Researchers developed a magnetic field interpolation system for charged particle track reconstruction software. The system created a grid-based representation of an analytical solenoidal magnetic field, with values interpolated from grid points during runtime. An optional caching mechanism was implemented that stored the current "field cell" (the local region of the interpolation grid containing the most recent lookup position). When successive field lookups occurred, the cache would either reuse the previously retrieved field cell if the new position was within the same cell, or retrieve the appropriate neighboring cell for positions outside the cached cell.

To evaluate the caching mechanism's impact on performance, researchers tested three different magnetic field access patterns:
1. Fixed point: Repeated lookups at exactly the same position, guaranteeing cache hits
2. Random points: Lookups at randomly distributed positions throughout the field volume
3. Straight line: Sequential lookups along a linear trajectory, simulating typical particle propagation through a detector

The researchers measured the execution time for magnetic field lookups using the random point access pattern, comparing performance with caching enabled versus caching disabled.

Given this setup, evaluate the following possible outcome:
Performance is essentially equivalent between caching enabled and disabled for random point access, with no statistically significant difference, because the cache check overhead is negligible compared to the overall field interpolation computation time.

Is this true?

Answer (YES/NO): NO